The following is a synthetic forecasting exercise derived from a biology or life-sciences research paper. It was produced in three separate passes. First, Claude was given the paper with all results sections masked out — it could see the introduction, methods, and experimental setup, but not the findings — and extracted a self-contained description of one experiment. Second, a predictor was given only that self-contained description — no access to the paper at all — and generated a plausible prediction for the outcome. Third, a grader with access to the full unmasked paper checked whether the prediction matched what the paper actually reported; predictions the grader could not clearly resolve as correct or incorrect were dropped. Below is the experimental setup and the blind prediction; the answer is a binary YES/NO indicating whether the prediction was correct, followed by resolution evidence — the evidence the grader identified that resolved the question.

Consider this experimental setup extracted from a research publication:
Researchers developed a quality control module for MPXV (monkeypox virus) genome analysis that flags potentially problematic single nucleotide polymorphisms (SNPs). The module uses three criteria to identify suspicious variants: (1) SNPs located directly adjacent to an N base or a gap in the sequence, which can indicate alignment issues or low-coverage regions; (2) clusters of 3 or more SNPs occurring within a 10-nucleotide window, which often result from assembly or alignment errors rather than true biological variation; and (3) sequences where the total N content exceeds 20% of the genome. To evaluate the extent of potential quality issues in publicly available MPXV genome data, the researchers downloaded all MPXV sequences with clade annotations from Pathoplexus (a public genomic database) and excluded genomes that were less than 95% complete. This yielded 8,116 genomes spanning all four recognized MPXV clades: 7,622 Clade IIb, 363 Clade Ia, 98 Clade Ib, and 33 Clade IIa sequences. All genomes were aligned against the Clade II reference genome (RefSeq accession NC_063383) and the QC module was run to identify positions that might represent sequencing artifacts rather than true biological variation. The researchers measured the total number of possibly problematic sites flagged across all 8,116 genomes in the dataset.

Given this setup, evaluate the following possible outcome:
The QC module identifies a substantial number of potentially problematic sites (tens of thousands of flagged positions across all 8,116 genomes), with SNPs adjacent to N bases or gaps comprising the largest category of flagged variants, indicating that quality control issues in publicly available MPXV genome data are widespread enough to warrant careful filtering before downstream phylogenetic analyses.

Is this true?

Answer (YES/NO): NO